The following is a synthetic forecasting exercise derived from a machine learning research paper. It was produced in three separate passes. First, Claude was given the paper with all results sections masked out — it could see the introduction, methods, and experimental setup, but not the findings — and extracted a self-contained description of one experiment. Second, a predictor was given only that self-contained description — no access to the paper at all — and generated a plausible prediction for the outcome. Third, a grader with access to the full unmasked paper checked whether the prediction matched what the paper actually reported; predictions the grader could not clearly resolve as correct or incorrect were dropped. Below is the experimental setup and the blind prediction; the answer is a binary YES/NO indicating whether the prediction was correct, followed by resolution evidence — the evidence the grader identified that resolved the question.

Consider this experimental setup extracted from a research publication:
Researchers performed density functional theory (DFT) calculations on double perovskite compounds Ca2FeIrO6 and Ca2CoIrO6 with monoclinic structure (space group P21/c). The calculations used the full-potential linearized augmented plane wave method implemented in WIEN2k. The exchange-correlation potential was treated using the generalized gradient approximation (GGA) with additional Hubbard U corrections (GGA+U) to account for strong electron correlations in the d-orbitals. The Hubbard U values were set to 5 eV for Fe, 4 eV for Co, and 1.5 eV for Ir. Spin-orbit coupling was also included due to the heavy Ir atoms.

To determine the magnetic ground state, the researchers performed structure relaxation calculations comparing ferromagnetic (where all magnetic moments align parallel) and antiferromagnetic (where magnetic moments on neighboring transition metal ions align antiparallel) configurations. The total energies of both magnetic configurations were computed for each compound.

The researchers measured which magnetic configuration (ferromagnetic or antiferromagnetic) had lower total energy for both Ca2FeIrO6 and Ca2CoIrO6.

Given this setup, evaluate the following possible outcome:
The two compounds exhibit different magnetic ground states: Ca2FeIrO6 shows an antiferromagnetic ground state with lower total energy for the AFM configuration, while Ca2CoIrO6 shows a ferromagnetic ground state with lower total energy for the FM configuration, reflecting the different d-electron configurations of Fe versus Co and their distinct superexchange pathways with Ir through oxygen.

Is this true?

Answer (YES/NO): NO